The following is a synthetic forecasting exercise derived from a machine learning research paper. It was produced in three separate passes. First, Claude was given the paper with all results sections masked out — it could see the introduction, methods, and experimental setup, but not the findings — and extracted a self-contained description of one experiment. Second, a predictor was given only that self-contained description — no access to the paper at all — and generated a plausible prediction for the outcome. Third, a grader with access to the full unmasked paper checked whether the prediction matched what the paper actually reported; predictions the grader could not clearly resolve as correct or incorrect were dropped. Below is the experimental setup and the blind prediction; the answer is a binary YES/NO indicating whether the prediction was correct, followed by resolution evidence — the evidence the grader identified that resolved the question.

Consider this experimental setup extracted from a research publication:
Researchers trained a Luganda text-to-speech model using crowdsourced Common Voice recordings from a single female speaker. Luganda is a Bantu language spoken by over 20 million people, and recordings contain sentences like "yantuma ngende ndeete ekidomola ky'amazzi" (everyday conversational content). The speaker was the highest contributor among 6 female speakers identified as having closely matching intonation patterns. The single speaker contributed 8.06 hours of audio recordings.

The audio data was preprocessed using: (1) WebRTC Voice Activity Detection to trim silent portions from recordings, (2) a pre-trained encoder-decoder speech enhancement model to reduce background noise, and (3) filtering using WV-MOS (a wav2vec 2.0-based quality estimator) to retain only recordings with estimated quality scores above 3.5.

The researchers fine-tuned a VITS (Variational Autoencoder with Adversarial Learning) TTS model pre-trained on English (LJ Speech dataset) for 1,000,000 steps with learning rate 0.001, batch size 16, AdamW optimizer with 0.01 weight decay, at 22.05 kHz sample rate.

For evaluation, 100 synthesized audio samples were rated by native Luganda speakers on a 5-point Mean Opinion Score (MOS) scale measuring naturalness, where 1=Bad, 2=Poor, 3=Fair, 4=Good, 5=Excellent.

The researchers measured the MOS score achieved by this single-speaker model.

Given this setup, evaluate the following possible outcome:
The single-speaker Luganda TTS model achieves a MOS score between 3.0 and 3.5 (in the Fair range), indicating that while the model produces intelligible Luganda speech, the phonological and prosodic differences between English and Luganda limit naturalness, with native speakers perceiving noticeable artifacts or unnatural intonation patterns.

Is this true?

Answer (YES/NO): YES